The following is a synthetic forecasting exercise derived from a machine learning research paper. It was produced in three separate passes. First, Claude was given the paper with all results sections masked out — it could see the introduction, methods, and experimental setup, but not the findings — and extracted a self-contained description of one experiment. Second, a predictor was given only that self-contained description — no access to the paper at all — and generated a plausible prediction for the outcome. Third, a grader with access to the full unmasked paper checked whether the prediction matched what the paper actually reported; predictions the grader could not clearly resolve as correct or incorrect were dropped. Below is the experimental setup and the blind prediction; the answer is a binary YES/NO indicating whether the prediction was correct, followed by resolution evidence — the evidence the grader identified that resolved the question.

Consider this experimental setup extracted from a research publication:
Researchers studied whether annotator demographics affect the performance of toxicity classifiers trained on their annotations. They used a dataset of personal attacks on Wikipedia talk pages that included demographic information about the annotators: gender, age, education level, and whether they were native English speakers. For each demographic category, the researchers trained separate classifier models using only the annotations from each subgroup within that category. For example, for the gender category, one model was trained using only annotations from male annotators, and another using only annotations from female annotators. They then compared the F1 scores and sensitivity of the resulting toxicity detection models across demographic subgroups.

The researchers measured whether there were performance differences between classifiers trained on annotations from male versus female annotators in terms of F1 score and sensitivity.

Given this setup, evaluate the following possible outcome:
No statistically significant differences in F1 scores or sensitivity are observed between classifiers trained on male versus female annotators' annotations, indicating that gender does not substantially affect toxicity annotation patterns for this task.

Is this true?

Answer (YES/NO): YES